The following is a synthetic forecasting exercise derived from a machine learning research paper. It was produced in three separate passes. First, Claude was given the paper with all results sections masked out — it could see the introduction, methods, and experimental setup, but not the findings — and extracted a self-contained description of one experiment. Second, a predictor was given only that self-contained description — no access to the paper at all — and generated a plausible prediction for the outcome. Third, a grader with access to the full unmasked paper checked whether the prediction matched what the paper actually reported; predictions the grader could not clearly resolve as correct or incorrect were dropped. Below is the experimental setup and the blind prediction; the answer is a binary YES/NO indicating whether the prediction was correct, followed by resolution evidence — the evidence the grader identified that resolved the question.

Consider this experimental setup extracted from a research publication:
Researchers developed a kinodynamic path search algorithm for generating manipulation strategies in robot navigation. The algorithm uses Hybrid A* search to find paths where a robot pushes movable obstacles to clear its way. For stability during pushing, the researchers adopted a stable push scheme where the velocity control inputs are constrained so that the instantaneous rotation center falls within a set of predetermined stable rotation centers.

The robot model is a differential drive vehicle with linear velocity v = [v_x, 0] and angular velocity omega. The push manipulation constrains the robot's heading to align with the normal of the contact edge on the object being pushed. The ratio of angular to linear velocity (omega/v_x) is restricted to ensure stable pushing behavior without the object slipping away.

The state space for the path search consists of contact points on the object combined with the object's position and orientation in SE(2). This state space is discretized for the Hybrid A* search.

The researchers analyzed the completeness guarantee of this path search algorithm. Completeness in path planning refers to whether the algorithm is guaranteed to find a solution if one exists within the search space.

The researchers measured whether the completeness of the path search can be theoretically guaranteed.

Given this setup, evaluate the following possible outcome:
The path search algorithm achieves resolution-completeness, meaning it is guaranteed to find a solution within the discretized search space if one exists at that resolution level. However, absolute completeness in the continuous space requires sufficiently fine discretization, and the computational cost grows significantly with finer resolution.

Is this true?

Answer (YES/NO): NO